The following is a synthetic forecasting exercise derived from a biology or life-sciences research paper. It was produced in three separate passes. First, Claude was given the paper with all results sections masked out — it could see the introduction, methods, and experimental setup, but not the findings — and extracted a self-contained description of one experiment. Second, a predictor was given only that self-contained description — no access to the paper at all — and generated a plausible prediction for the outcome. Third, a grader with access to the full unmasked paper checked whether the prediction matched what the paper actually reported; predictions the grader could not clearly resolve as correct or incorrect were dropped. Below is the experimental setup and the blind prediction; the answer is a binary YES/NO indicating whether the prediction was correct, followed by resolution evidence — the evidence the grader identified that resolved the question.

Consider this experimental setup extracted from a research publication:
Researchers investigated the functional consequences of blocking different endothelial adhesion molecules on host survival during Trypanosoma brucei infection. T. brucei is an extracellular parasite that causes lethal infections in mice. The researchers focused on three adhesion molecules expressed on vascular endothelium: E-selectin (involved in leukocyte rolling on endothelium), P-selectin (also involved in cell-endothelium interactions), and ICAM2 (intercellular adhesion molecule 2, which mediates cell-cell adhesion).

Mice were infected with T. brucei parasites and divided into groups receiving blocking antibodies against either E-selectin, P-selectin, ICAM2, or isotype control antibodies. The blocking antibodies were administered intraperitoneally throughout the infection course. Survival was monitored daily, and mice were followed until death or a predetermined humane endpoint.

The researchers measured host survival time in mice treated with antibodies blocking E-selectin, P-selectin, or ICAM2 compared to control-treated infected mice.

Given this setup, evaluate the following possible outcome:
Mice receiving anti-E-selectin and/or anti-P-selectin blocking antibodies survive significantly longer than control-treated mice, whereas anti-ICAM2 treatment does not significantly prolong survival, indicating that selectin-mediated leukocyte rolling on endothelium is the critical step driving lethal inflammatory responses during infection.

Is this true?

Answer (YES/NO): NO